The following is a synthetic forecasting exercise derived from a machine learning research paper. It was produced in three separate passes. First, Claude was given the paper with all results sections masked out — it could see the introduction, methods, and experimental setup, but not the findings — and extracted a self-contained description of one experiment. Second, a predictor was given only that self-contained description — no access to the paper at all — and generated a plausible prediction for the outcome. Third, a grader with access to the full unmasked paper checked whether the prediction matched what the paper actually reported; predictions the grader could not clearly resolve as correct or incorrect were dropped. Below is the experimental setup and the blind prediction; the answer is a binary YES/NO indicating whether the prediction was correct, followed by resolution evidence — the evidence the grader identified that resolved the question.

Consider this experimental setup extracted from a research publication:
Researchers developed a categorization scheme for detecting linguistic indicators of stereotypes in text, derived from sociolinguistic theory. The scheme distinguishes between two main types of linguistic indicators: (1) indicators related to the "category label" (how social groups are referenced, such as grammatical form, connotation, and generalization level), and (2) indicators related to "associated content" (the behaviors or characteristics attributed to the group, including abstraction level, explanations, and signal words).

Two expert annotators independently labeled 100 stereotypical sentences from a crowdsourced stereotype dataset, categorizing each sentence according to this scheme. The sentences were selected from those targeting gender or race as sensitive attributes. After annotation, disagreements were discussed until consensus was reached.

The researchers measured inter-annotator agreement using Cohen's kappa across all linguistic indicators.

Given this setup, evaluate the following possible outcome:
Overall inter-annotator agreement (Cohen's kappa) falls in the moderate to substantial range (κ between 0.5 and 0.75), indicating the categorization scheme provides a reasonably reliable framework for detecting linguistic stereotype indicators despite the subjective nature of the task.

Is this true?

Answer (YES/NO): NO